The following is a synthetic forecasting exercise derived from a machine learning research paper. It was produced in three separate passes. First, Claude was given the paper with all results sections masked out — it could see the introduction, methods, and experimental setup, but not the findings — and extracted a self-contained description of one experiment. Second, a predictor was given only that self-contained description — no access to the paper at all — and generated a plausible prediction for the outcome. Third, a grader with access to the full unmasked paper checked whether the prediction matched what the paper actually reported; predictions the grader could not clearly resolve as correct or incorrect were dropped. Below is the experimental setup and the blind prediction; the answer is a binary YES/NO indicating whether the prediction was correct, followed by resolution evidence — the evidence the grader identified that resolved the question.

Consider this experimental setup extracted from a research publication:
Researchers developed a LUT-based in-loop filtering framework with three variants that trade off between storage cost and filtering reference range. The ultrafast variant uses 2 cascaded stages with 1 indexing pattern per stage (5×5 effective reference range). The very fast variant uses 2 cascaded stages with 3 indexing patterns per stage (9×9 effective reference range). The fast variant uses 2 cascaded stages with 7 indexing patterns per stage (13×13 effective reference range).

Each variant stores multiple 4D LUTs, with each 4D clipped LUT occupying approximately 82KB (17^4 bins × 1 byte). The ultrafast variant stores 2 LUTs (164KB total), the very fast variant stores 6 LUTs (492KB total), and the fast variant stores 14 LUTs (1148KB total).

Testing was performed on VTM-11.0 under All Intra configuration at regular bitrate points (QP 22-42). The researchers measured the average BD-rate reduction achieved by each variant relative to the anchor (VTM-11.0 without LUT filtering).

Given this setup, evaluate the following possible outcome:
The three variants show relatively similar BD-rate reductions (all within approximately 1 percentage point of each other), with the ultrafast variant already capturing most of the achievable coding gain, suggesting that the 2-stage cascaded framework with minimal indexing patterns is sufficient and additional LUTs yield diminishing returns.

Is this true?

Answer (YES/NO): NO